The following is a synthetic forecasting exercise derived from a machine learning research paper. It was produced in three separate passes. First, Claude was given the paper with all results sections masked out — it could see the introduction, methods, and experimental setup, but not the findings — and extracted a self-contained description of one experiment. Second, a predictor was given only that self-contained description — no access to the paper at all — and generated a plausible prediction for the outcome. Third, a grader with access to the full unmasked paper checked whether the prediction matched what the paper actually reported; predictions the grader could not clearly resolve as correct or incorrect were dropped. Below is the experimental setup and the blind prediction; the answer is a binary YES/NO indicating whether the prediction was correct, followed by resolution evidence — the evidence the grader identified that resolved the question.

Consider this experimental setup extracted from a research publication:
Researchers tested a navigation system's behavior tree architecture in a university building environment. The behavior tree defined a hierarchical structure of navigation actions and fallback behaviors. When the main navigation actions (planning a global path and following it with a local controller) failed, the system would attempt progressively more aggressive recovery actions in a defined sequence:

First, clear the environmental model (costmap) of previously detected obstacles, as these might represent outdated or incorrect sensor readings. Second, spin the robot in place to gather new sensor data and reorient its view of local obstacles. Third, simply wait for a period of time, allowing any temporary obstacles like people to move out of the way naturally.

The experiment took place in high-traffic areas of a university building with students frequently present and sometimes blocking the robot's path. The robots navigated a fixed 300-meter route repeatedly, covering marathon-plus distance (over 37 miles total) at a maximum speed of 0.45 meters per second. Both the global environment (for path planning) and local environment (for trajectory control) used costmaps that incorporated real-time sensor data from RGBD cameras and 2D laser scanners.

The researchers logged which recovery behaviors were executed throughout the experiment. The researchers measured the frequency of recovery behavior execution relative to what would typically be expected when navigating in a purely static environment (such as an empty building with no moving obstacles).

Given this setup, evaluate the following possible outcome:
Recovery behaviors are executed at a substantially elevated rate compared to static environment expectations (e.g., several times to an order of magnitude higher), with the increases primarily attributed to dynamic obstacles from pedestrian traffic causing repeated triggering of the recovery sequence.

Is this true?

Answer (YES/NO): YES